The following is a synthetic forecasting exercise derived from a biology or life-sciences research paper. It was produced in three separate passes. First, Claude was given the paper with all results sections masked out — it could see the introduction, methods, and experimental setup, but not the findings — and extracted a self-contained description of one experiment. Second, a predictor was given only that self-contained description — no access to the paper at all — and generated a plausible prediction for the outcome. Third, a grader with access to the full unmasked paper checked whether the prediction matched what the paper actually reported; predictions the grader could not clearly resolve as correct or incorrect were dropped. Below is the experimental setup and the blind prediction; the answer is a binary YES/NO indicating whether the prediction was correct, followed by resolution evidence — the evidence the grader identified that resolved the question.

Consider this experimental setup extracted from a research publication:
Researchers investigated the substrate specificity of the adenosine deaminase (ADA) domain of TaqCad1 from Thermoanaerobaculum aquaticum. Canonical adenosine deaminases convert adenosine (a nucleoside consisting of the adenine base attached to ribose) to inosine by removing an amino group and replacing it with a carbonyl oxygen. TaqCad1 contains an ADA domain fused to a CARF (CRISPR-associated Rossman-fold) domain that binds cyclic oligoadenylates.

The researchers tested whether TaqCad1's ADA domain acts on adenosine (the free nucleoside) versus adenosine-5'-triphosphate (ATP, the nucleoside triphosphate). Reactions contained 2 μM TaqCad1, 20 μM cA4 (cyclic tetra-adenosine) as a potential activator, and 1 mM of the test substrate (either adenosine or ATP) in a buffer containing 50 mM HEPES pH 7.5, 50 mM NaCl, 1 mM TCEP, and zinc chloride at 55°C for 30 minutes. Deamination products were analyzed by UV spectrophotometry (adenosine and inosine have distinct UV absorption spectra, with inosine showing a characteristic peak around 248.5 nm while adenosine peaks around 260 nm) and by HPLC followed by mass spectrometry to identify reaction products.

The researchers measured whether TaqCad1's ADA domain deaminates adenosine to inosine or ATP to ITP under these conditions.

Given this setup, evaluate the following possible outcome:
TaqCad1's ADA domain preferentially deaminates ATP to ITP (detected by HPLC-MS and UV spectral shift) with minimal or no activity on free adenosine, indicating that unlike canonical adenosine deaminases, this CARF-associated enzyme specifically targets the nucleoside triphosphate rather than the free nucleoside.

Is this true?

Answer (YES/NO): YES